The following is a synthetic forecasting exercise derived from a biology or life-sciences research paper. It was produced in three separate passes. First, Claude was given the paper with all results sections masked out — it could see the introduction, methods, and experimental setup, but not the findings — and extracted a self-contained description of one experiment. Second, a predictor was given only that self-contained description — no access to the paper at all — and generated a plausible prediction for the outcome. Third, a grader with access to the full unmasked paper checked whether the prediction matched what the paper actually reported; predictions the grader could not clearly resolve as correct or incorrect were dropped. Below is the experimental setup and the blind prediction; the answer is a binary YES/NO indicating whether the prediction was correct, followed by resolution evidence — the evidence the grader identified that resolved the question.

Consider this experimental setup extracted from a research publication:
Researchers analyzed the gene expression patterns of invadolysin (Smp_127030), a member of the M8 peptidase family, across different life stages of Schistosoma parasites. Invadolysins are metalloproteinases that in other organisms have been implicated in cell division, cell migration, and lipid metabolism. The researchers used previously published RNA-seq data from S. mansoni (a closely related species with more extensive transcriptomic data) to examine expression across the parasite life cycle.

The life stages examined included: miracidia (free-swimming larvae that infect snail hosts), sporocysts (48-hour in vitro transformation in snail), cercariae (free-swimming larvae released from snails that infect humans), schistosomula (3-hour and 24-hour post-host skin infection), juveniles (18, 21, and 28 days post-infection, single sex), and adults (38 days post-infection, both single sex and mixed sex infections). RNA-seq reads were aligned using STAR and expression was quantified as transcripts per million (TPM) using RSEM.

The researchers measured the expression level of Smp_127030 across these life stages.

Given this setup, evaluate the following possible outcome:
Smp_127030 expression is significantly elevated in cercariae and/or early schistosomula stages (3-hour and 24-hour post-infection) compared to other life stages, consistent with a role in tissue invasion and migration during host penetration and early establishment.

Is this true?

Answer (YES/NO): NO